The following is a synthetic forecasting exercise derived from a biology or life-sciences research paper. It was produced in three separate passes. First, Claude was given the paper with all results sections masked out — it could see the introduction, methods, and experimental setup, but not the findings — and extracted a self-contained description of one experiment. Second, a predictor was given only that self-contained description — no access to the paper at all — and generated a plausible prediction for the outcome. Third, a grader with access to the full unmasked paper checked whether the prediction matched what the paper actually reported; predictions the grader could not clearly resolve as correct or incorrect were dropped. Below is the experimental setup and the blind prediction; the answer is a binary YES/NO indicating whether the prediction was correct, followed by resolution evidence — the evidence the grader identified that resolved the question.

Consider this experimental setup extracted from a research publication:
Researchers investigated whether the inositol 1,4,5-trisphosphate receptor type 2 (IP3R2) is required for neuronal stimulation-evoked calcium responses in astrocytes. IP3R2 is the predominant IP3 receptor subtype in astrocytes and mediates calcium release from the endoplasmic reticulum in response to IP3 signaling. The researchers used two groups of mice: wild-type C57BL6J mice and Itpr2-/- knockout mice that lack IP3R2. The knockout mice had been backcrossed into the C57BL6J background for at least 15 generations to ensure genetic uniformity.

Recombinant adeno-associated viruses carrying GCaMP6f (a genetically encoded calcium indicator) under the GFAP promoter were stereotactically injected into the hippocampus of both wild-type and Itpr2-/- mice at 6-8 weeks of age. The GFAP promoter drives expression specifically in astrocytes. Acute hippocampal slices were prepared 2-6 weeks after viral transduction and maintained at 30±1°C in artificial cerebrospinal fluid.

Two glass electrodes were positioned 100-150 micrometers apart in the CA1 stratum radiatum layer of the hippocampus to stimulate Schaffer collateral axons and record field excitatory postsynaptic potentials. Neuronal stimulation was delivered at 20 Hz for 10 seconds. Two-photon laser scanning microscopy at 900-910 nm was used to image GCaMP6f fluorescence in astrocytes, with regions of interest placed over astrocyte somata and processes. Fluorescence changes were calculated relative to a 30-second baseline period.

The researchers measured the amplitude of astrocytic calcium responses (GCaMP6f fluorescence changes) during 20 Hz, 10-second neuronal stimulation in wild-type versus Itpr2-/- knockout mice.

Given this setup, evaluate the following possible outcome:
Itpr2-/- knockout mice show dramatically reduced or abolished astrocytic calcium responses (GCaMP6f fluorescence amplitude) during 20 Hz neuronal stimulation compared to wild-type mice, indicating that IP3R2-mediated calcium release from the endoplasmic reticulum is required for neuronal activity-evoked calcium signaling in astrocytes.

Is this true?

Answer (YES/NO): YES